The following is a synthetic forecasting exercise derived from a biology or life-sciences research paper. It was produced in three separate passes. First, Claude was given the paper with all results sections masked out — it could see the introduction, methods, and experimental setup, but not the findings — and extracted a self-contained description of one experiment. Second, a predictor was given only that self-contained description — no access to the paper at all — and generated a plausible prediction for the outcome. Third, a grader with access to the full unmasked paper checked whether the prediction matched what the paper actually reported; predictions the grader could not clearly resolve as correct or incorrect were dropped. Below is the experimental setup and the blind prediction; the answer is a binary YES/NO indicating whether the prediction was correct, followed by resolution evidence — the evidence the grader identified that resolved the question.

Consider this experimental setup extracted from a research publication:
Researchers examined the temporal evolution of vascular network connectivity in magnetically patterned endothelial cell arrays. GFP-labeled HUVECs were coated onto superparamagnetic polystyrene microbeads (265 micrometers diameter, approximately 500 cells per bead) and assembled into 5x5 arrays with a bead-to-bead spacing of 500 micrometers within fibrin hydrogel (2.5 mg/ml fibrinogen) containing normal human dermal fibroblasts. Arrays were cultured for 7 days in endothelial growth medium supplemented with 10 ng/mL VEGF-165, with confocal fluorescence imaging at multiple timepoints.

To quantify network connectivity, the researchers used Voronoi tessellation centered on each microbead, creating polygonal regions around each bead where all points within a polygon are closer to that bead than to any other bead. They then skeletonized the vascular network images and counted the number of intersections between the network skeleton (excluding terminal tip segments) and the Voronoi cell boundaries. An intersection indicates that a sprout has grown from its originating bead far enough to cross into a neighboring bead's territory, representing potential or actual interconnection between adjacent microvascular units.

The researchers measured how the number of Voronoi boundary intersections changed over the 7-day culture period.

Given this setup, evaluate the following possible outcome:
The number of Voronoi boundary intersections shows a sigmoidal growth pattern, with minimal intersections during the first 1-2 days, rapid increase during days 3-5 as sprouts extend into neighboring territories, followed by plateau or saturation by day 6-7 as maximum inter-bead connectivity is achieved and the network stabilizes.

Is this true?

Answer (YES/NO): NO